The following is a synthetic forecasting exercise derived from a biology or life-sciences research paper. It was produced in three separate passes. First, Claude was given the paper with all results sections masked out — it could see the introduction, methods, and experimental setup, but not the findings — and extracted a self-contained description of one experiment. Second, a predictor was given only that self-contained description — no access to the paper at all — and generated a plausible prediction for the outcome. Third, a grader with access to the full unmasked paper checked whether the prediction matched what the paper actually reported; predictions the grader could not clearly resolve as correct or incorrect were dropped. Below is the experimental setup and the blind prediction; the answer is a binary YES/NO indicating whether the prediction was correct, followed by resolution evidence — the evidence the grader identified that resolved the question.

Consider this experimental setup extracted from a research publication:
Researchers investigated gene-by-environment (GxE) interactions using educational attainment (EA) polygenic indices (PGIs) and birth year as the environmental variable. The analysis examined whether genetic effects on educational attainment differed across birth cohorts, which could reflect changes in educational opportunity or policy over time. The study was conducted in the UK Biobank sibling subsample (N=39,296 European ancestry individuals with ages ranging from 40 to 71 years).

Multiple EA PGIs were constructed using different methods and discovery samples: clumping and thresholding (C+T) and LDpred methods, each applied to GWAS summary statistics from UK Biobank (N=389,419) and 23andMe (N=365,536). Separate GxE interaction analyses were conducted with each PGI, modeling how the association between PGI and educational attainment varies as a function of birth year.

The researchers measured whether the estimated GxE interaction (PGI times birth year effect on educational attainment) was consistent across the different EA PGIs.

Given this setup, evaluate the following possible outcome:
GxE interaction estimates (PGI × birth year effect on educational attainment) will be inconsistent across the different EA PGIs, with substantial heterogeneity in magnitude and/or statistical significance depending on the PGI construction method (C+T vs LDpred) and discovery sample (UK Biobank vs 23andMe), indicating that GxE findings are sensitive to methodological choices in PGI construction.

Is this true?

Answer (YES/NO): YES